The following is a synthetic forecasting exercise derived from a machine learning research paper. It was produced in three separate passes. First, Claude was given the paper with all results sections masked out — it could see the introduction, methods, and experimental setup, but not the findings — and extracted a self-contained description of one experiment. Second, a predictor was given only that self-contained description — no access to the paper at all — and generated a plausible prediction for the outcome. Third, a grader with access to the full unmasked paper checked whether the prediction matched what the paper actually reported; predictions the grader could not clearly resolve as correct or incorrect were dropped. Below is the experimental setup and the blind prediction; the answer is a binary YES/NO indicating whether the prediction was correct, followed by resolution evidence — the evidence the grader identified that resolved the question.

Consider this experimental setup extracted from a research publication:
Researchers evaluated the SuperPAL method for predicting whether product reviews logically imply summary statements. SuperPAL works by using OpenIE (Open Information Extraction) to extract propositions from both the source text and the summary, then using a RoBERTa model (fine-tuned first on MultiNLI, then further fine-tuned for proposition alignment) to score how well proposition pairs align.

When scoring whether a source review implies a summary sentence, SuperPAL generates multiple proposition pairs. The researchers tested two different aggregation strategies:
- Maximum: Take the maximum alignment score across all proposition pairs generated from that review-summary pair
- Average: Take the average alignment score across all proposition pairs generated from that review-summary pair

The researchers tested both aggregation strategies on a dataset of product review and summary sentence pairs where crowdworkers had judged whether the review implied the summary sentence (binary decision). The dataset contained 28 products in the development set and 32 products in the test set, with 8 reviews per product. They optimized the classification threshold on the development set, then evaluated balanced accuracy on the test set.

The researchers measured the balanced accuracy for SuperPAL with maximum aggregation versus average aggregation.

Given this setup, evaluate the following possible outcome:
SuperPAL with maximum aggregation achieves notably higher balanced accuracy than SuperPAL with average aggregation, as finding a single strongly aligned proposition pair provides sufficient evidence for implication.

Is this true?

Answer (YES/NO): NO